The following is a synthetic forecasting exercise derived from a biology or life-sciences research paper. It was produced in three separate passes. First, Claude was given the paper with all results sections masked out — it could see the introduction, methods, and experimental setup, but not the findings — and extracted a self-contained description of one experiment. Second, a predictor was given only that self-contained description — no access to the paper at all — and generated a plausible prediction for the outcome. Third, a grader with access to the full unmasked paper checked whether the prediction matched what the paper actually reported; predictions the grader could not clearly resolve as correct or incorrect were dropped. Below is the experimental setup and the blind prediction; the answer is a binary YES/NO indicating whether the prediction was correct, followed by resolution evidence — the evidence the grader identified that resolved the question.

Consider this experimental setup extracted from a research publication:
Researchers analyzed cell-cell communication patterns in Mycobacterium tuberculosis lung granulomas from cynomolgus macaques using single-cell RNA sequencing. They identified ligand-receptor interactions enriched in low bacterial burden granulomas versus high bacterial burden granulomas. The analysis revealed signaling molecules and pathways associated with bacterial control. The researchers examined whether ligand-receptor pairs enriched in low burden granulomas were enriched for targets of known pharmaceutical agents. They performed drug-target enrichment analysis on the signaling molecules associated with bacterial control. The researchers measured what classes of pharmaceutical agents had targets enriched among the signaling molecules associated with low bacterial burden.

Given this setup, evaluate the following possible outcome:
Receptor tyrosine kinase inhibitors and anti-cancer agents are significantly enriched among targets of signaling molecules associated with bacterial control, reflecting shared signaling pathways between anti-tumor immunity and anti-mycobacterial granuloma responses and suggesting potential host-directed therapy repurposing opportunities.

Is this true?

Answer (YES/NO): NO